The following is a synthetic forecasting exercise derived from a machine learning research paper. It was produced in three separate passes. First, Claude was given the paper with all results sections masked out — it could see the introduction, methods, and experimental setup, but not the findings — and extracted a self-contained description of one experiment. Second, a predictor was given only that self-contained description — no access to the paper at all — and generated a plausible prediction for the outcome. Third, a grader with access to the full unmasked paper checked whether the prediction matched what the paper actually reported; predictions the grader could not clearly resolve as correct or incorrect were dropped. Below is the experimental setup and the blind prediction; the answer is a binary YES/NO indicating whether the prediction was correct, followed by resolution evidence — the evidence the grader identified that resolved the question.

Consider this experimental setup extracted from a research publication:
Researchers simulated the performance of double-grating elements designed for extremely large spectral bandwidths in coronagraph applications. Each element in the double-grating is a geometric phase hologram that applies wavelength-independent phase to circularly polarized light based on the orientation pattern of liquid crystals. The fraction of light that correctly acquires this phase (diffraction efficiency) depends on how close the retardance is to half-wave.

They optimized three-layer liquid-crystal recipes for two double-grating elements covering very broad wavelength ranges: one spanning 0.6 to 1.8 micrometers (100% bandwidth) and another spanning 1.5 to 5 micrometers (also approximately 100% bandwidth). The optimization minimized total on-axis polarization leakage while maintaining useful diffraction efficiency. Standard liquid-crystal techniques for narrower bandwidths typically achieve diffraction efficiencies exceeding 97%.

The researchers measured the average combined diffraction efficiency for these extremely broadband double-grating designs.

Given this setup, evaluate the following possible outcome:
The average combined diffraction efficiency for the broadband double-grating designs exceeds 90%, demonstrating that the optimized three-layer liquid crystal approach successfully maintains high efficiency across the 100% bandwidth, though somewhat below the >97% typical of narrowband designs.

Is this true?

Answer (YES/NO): YES